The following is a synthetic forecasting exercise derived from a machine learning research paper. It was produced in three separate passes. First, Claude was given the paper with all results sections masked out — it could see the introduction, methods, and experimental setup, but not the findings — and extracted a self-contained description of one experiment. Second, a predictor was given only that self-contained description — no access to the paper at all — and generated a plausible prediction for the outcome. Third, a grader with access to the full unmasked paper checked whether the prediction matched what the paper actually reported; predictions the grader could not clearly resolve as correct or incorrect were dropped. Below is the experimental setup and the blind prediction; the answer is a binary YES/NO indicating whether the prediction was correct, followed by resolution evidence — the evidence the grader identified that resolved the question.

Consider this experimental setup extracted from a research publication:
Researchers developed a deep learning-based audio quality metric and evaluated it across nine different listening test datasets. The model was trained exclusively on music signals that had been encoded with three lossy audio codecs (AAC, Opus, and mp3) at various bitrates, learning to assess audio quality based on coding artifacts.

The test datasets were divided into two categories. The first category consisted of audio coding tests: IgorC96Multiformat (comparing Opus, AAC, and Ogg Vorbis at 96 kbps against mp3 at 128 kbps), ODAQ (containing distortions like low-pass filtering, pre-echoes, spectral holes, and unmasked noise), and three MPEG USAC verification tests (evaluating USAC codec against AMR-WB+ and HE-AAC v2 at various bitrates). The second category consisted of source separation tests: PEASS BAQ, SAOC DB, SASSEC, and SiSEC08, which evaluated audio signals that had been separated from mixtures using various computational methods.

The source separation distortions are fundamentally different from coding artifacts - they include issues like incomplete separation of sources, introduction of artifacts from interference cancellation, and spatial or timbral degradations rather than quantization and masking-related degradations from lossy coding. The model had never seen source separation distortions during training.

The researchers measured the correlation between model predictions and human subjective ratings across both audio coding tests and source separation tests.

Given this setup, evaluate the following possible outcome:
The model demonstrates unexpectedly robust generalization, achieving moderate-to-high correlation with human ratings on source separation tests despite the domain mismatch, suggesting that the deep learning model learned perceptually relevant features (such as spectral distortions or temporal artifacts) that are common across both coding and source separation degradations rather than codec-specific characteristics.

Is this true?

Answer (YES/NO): YES